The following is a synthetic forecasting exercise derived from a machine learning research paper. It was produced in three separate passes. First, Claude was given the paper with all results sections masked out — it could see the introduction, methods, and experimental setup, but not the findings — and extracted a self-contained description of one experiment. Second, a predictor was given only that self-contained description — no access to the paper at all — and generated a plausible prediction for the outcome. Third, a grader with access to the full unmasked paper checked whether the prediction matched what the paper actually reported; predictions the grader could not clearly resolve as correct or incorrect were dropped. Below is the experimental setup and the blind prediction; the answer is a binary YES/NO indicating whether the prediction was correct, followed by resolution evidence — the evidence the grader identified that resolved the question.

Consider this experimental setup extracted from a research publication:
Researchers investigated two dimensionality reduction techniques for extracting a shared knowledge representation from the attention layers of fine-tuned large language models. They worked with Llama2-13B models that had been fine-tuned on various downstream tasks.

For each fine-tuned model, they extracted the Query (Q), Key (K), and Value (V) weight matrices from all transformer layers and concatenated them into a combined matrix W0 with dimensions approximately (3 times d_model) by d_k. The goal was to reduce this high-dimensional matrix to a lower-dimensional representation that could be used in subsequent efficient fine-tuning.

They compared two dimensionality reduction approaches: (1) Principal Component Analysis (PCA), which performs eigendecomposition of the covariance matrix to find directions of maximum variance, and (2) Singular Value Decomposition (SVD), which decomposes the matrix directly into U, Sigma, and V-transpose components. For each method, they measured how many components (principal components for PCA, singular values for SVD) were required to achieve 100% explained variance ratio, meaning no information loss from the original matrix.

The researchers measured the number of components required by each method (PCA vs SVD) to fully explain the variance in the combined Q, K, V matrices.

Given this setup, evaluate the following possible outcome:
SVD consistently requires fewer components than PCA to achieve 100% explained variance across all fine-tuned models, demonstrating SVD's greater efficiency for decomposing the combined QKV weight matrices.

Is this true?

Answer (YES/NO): YES